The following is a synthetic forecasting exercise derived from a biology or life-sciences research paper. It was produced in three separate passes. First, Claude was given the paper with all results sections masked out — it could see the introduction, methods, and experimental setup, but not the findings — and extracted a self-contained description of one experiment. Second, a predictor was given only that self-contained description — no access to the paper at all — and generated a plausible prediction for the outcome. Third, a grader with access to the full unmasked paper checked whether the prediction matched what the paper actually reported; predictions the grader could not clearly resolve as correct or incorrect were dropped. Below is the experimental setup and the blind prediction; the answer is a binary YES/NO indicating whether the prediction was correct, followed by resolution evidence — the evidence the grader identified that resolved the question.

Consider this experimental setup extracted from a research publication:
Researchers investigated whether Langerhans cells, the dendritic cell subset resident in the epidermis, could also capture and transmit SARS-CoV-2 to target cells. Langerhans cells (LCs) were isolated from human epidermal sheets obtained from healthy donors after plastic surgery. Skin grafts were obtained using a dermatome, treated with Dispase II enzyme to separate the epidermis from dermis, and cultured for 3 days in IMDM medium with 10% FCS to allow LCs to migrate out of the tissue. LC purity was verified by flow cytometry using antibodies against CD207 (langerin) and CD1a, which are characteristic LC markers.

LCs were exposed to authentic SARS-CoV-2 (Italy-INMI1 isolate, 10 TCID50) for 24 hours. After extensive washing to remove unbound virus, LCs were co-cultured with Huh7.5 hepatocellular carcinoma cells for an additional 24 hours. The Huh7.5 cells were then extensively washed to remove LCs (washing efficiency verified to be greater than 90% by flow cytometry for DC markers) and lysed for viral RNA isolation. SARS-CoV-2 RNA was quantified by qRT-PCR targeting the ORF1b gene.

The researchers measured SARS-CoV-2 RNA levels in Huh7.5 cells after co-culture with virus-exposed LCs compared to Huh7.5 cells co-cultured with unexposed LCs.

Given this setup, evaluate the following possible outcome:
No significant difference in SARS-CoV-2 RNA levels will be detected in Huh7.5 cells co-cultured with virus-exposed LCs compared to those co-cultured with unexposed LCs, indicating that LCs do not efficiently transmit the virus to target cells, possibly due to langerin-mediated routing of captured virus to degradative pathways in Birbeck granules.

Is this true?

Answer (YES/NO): NO